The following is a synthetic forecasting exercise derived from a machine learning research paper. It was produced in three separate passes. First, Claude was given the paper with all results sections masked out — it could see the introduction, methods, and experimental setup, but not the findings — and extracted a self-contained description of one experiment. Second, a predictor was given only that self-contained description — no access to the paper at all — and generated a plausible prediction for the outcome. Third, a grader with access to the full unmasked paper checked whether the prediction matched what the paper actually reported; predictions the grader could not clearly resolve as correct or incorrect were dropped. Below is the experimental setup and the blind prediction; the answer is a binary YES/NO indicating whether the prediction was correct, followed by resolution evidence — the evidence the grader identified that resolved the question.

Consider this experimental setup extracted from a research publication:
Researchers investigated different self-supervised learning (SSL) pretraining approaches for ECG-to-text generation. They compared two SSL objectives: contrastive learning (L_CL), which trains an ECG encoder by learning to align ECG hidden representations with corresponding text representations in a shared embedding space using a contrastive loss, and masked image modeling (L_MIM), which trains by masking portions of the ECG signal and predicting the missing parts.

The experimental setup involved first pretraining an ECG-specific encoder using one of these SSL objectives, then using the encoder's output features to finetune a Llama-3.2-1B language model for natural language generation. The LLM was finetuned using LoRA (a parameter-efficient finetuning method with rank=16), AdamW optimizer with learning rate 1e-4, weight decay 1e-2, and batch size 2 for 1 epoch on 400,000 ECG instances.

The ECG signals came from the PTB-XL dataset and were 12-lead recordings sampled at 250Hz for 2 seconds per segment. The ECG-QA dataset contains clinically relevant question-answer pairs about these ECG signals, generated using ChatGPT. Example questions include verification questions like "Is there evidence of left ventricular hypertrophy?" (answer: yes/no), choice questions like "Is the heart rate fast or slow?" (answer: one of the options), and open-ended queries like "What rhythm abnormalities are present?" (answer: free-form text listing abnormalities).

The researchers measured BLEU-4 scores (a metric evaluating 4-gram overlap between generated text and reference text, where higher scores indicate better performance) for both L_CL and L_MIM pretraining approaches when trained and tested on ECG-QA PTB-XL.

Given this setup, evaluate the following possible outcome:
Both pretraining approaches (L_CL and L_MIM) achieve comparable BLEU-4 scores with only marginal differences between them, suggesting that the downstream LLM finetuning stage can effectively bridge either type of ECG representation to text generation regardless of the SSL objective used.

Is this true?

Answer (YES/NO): NO